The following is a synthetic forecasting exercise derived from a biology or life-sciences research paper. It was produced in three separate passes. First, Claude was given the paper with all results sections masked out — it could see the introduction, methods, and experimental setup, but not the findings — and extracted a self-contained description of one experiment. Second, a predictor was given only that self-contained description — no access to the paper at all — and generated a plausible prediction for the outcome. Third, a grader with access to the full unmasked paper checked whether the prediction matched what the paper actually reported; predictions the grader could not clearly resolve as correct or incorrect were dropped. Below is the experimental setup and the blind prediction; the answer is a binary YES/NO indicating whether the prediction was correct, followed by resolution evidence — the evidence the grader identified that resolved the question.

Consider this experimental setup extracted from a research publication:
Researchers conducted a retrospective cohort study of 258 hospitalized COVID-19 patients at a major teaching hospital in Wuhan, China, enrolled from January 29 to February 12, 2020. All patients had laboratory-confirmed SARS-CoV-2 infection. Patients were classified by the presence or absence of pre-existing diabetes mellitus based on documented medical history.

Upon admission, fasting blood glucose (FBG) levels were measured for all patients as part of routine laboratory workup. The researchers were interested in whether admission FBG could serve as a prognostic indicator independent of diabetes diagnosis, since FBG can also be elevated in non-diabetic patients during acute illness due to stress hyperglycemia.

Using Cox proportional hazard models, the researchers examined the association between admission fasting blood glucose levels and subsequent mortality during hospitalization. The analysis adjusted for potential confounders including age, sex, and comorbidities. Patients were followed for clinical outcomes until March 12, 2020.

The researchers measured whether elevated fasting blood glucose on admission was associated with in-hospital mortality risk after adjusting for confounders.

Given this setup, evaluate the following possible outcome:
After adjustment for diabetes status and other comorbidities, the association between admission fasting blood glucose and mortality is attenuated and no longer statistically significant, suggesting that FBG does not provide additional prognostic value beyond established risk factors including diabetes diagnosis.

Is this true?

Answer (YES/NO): NO